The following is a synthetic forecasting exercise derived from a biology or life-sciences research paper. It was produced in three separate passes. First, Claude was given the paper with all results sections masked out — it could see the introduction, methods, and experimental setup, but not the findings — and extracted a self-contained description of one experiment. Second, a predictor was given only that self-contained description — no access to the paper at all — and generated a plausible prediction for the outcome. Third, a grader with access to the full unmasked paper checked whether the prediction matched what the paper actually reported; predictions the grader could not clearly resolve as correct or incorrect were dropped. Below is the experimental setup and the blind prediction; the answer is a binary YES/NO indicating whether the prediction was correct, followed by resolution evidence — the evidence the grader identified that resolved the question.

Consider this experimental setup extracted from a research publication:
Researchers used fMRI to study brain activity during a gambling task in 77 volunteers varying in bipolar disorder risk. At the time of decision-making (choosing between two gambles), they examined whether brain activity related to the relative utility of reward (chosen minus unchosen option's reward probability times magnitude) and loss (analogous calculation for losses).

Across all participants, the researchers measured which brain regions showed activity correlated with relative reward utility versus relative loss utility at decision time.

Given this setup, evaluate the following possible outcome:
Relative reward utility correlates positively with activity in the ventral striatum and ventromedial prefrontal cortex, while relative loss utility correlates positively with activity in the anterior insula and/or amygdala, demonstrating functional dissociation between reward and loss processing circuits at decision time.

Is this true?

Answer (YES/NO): NO